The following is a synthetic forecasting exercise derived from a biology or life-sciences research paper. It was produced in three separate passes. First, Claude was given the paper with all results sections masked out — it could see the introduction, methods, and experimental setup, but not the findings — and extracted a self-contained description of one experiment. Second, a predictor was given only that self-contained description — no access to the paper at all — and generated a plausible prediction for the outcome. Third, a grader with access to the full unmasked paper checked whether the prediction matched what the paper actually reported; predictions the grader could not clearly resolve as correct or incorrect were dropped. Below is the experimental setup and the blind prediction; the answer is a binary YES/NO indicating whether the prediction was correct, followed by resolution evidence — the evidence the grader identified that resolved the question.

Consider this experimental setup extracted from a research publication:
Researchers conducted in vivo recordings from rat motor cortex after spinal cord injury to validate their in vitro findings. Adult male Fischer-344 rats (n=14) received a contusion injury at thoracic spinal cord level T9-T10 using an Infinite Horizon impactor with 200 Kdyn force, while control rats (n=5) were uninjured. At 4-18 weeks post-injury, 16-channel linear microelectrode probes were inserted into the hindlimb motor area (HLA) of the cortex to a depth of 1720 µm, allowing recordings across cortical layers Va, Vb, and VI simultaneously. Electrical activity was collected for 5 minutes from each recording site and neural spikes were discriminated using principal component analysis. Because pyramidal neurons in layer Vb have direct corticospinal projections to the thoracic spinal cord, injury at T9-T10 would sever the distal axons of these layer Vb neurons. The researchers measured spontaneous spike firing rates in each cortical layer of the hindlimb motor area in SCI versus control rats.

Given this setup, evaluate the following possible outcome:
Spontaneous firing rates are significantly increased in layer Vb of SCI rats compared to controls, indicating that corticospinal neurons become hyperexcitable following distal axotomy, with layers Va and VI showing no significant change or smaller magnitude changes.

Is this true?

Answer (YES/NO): YES